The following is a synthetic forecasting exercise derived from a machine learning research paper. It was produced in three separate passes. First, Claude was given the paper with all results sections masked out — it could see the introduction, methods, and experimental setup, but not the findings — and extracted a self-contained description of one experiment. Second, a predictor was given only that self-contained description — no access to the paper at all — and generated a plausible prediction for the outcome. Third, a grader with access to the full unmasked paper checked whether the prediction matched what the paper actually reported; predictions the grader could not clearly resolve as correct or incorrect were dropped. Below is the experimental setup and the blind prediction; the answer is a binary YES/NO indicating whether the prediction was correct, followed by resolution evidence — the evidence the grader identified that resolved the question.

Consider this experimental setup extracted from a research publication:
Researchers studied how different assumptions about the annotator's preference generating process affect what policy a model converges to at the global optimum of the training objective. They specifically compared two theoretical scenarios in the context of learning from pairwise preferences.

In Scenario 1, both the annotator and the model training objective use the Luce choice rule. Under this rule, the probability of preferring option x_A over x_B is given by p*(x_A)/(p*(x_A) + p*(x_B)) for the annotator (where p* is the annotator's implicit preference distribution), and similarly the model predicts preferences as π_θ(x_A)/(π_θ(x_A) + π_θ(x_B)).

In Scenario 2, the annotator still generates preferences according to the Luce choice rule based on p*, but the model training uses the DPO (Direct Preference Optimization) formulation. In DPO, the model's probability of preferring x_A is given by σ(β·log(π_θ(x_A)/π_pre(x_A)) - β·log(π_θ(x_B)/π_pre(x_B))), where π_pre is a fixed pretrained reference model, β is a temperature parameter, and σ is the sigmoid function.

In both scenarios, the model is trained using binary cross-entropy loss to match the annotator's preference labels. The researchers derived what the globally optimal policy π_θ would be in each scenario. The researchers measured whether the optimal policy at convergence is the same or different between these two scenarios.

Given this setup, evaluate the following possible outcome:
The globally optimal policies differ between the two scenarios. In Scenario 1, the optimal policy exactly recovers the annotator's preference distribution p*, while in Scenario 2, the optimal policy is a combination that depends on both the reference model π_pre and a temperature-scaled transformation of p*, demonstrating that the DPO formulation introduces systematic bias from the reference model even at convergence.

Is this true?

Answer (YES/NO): YES